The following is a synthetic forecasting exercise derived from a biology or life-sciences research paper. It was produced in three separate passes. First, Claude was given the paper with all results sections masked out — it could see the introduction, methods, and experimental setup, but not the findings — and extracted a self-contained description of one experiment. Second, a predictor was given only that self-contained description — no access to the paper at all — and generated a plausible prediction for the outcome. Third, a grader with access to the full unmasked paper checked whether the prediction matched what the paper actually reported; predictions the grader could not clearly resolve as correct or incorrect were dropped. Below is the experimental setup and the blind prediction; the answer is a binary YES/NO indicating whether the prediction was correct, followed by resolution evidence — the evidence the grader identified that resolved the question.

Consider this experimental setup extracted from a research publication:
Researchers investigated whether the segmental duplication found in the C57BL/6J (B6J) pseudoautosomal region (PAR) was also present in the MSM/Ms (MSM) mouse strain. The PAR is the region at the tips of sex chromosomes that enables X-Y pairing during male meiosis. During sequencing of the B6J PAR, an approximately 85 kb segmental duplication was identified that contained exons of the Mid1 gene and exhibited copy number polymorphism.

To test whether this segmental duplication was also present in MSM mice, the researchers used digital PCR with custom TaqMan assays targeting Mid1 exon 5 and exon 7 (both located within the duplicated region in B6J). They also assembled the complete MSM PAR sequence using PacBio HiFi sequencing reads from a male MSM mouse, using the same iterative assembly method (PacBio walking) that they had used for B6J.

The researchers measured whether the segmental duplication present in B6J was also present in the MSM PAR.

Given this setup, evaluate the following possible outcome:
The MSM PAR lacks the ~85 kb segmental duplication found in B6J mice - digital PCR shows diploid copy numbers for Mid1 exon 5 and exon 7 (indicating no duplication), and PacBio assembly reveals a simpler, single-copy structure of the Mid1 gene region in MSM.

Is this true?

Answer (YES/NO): NO